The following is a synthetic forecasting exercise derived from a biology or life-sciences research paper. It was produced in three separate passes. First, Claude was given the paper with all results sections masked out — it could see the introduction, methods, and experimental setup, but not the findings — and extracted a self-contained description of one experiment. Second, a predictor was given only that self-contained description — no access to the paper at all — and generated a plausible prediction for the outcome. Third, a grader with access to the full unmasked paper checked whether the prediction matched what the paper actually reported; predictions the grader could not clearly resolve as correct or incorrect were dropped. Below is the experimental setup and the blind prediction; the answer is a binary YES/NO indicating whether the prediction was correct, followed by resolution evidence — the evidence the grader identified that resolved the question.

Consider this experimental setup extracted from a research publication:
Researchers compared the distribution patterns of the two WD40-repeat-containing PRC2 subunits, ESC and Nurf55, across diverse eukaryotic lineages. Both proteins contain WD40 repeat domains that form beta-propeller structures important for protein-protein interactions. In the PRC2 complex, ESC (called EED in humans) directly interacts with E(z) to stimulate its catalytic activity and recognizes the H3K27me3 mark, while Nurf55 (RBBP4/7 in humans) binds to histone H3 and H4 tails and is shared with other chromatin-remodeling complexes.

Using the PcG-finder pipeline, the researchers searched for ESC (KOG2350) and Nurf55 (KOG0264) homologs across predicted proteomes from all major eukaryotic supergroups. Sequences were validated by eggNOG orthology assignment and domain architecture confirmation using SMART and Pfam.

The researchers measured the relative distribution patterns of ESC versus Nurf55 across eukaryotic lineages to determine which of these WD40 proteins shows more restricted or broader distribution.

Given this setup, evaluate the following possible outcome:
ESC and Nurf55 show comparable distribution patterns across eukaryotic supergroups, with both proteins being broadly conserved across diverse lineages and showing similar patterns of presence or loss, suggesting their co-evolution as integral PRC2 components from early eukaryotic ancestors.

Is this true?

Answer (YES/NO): NO